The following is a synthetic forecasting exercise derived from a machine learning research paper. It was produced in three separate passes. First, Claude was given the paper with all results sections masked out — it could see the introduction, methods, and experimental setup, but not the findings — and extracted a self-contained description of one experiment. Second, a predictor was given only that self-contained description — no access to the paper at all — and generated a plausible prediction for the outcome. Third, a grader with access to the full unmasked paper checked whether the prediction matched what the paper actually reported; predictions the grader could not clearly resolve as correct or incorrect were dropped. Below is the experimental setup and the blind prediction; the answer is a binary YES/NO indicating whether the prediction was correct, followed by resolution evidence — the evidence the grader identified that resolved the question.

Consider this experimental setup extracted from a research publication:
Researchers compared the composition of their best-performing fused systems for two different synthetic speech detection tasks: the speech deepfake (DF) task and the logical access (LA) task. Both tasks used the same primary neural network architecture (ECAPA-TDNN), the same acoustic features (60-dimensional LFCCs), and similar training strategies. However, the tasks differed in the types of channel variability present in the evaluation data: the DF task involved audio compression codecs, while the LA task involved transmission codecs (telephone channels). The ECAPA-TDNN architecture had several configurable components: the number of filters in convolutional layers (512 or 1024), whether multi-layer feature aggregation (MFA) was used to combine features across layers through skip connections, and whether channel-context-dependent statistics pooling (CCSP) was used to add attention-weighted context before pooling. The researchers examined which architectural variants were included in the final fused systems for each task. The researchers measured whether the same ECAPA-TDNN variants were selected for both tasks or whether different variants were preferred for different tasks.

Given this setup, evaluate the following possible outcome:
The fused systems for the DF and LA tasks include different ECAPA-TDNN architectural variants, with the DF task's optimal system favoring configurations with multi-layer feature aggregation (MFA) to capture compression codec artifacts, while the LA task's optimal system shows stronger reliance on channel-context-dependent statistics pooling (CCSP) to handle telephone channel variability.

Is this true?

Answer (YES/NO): NO